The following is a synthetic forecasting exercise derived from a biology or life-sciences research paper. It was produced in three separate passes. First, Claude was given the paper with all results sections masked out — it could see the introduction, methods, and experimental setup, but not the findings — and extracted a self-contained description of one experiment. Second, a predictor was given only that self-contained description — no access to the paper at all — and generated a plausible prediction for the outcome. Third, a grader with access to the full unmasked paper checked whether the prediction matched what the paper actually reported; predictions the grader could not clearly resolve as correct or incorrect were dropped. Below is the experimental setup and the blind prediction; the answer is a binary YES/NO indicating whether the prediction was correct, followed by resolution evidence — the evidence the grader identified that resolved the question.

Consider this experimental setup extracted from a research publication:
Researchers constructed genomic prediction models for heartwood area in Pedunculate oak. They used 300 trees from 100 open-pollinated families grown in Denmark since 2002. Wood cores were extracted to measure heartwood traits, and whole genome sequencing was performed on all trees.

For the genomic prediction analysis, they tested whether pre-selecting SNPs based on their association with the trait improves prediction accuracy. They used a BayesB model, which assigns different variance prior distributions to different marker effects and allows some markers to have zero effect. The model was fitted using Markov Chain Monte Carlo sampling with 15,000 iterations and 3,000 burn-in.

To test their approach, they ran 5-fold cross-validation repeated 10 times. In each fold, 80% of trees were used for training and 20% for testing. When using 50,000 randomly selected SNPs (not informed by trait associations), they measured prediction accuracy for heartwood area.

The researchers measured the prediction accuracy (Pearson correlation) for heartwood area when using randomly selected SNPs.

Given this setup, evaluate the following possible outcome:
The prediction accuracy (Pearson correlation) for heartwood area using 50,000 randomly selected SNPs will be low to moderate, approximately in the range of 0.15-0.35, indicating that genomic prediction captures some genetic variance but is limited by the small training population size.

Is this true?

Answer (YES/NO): YES